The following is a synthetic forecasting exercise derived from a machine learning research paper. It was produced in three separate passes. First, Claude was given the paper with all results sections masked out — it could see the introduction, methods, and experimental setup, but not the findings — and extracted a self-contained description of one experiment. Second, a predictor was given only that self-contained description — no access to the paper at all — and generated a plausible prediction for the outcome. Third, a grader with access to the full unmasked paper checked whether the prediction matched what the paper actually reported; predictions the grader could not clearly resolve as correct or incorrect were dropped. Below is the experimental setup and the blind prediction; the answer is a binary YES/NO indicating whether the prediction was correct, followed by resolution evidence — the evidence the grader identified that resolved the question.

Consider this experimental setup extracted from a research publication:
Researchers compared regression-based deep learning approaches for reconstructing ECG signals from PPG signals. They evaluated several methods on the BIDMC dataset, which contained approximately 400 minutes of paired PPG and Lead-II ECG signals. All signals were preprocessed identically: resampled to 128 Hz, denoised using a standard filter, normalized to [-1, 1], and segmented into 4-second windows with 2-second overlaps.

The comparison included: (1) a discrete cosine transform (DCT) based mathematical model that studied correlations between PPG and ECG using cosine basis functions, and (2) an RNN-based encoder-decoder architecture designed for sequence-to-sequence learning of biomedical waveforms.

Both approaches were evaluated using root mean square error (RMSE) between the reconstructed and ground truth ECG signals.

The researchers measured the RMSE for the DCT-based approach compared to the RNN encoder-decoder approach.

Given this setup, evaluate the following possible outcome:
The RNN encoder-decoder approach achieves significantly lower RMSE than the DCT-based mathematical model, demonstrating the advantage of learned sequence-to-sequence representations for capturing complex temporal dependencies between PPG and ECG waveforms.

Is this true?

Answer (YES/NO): YES